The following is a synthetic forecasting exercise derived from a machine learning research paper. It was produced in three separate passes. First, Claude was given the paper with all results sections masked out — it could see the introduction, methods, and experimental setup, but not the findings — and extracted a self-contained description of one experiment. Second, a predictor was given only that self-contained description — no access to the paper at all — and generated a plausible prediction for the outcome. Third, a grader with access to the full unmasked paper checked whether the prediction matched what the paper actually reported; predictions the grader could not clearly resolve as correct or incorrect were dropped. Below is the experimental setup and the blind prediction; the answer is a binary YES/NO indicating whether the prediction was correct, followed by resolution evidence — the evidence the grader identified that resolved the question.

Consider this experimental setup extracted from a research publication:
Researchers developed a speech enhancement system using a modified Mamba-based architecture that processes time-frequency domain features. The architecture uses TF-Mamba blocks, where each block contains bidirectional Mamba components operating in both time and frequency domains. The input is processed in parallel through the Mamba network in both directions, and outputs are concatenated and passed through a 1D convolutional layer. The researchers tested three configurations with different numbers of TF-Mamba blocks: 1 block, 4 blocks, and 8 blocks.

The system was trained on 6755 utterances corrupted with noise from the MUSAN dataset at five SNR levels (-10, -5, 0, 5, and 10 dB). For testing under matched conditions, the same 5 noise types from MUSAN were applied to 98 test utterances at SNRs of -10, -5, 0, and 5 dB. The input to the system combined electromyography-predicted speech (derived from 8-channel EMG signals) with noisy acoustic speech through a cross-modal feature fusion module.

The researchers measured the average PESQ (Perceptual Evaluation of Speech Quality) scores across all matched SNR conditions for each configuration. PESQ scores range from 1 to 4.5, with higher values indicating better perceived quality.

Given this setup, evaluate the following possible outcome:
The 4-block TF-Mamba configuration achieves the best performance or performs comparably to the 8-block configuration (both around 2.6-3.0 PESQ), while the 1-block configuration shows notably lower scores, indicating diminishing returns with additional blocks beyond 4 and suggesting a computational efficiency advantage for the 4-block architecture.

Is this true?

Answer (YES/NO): NO